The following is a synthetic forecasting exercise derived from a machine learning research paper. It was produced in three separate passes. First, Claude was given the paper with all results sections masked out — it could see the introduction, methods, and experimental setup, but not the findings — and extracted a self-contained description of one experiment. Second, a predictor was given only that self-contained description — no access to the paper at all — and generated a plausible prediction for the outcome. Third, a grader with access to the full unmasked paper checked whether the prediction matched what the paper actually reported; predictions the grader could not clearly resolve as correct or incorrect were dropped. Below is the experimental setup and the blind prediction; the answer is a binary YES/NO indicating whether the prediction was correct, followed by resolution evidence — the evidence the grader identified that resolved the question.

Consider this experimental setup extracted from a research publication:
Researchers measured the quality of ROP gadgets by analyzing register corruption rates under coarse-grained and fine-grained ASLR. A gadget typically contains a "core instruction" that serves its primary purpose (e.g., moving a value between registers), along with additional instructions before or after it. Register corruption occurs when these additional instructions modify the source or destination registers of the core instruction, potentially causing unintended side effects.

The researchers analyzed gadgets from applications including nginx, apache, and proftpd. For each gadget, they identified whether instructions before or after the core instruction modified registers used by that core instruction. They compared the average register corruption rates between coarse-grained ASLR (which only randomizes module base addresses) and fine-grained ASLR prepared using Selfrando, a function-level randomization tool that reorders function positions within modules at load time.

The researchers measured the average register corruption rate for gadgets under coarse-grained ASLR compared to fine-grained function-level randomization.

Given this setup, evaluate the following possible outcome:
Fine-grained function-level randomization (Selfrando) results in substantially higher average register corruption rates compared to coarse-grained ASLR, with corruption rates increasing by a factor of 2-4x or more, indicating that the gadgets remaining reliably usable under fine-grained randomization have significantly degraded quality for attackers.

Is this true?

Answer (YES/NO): NO